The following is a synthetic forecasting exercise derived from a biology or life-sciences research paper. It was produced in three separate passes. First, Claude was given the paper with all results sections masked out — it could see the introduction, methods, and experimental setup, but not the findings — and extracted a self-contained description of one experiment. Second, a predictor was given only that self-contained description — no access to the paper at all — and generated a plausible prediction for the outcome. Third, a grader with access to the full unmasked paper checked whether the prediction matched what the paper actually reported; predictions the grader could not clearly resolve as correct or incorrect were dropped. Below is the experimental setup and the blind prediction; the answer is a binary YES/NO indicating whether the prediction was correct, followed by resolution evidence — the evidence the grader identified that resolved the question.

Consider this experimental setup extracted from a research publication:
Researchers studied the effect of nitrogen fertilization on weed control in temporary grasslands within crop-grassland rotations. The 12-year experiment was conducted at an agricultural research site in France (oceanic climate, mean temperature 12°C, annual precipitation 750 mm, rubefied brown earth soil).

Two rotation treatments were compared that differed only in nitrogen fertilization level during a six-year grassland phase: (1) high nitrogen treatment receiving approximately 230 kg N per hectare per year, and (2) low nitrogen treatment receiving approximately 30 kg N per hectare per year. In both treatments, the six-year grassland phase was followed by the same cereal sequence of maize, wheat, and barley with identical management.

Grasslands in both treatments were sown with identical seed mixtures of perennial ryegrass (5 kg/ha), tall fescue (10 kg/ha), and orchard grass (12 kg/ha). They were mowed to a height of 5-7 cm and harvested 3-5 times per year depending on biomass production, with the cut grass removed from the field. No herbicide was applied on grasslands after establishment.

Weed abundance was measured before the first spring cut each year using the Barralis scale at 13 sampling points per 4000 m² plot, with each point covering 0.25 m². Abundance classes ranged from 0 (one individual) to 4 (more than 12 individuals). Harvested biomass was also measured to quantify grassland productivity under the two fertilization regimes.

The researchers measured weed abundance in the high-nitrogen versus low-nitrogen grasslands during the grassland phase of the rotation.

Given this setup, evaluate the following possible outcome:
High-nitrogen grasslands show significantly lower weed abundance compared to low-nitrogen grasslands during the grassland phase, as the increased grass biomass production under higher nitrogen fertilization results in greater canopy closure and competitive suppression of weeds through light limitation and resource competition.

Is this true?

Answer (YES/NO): YES